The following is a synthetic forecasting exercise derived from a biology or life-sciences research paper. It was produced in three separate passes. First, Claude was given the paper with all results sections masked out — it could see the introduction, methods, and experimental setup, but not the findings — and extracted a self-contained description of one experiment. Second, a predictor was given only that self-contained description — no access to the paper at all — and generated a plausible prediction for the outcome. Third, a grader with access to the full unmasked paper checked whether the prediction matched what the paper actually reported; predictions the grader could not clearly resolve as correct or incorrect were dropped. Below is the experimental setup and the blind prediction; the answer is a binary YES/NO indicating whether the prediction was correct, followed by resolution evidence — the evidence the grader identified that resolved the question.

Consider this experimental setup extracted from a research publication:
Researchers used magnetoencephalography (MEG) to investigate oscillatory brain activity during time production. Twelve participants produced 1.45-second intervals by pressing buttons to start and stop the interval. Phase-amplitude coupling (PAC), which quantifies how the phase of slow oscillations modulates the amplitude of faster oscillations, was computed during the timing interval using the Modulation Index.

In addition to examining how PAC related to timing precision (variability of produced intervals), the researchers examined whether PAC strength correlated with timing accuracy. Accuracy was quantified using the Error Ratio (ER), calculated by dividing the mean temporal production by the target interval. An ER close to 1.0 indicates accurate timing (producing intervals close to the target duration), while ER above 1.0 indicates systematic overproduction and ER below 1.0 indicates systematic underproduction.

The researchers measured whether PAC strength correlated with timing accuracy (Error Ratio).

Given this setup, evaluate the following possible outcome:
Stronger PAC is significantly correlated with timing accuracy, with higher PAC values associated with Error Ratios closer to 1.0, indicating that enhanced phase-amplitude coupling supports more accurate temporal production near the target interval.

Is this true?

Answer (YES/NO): YES